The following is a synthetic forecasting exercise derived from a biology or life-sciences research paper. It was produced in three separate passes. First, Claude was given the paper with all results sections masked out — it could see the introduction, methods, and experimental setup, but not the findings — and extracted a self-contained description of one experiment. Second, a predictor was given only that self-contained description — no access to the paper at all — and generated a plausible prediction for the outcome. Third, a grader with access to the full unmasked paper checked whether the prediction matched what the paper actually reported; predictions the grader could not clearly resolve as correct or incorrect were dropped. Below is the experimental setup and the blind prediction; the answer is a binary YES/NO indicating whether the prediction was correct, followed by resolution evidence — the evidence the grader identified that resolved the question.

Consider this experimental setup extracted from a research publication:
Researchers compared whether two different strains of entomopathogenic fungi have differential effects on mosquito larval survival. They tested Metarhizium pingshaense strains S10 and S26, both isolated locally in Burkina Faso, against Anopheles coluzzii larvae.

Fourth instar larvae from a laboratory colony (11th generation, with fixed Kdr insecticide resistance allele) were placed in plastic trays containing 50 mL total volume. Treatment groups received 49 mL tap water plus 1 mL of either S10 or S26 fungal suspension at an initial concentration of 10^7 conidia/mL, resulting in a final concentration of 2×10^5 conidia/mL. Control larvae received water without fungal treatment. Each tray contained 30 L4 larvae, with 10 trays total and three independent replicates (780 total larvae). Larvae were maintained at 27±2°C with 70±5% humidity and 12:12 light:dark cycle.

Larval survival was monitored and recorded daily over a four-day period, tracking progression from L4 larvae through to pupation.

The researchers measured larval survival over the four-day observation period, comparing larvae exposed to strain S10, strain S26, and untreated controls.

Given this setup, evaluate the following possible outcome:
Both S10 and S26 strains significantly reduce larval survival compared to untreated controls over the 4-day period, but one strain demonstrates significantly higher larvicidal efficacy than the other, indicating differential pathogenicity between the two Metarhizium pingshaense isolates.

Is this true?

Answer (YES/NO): NO